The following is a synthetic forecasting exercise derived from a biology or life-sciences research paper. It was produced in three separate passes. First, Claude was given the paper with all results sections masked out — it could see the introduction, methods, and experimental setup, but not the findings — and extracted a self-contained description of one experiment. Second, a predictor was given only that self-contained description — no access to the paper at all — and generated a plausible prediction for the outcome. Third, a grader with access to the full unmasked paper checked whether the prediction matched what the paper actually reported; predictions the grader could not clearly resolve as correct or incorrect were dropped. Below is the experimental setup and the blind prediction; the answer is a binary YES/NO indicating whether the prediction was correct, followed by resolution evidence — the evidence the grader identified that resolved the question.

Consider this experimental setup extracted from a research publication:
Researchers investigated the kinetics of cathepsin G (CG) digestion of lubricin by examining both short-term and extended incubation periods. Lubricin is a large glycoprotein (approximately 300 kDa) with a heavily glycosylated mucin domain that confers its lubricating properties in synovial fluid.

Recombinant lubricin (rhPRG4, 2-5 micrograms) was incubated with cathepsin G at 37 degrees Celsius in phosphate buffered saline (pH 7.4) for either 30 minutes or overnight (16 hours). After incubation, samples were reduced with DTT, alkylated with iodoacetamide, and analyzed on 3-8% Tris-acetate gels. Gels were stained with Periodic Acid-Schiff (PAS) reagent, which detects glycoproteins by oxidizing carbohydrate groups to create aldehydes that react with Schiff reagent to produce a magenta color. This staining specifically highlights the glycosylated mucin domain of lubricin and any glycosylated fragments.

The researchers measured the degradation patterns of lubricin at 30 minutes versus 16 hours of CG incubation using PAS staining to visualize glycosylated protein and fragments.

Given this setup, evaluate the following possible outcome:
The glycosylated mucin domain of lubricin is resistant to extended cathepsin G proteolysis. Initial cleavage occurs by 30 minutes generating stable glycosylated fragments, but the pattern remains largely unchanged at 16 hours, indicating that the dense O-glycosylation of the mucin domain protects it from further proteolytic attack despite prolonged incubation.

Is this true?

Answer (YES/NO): NO